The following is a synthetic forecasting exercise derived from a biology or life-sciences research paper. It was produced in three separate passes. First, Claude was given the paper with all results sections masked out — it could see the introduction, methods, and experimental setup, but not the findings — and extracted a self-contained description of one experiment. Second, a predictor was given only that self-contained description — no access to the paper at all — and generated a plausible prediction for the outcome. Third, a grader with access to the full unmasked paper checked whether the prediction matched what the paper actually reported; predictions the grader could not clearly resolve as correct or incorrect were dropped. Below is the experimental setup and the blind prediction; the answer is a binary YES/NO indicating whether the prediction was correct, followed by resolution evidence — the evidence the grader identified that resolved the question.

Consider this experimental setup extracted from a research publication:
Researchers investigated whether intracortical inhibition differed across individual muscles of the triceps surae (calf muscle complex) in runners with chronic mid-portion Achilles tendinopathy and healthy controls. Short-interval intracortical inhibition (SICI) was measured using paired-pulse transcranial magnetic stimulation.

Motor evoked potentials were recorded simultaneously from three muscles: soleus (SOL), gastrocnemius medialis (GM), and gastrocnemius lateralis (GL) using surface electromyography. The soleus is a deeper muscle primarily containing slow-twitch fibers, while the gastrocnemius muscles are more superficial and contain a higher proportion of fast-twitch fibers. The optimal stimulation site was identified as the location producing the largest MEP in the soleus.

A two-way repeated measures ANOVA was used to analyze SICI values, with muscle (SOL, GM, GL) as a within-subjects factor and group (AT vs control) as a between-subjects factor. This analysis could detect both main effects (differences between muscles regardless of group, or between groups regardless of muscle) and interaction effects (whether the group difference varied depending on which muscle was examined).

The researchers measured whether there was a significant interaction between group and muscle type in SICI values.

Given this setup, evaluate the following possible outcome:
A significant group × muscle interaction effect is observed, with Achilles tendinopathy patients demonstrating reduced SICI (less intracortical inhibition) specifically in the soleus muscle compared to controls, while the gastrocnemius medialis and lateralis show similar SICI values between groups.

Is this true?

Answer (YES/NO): NO